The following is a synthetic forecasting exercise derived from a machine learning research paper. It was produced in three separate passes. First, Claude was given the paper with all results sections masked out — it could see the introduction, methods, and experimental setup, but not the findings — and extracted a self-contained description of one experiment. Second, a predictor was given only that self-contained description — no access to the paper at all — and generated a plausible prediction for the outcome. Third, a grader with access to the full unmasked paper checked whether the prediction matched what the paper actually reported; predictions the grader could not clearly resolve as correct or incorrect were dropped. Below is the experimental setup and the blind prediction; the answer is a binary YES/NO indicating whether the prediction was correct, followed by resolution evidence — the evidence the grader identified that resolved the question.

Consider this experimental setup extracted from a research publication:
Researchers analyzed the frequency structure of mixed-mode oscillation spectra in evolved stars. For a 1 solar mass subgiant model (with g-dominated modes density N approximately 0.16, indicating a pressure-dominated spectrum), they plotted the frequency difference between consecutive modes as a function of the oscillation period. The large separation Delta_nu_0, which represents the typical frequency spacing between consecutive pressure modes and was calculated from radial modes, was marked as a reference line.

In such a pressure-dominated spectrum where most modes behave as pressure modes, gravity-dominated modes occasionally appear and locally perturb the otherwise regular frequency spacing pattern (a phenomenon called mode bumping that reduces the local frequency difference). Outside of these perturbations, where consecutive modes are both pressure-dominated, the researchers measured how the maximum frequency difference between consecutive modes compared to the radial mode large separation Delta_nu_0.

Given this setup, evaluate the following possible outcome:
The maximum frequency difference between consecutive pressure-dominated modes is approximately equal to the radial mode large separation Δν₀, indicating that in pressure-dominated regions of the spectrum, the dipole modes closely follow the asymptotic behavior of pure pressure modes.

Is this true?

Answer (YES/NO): YES